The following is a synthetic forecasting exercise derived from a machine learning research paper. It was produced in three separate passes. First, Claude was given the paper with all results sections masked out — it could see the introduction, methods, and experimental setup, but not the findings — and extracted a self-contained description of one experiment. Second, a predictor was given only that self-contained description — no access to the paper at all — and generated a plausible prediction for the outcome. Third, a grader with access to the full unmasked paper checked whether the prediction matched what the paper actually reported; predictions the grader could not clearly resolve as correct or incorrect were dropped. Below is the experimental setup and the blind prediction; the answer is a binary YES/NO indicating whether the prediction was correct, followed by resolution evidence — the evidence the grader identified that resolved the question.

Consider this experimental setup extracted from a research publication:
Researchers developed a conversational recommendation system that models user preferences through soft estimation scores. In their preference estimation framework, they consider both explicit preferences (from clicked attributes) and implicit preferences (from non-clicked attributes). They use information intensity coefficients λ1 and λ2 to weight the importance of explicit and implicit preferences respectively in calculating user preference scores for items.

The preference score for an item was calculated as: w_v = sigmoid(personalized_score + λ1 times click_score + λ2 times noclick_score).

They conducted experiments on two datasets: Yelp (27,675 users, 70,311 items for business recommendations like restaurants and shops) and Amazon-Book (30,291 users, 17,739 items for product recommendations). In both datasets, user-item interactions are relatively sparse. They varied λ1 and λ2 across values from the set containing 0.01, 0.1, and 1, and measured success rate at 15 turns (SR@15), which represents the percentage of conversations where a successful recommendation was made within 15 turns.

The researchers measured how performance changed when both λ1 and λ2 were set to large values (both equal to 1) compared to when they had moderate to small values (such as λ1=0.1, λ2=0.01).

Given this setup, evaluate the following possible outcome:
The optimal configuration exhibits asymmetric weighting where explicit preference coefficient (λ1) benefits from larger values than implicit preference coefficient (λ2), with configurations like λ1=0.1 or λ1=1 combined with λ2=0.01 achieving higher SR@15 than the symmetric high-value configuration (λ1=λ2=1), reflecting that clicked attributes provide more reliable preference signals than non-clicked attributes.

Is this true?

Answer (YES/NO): NO